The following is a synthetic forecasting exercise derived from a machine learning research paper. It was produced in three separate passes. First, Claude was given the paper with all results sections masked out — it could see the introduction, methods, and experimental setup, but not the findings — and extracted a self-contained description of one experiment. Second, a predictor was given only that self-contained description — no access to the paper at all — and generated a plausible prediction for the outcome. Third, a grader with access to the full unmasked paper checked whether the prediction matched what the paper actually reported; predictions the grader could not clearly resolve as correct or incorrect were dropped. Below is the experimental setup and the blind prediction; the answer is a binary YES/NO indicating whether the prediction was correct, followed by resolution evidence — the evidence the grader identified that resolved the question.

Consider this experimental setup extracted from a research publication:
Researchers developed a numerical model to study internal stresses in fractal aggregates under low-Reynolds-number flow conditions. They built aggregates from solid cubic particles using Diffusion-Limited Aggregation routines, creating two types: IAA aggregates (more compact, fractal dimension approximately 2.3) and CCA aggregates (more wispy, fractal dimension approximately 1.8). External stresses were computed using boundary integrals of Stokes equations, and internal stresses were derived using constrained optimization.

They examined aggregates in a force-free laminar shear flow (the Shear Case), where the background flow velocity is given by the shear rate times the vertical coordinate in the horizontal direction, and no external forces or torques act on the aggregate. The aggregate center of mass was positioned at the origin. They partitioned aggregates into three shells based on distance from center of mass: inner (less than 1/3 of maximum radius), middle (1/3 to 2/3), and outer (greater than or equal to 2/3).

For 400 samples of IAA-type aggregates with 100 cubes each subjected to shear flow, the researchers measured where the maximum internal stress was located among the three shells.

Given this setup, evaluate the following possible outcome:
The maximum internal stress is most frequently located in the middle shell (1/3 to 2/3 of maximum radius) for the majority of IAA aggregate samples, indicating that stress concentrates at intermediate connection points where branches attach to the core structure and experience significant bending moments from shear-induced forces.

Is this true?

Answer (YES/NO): NO